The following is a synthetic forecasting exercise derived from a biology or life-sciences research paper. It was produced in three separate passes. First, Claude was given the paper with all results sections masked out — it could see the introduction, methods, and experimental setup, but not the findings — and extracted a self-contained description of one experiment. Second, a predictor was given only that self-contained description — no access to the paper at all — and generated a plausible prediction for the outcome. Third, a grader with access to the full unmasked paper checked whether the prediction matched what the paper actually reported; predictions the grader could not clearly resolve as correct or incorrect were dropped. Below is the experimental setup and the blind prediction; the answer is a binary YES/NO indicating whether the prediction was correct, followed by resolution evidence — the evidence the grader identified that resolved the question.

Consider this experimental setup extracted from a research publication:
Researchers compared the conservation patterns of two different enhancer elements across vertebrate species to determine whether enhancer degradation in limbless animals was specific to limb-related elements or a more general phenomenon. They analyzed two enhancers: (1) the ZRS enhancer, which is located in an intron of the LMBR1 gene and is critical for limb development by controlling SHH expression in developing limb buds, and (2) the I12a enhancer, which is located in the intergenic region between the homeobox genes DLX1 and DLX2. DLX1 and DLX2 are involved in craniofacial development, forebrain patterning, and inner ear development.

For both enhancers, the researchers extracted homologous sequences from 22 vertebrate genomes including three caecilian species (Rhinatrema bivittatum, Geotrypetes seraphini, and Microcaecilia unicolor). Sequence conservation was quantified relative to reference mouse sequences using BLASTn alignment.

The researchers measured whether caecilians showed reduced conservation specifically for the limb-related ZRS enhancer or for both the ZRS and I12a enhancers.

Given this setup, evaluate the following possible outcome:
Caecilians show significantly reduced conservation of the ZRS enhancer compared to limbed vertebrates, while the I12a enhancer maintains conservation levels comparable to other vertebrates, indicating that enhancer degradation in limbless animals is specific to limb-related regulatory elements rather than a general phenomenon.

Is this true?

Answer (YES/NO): NO